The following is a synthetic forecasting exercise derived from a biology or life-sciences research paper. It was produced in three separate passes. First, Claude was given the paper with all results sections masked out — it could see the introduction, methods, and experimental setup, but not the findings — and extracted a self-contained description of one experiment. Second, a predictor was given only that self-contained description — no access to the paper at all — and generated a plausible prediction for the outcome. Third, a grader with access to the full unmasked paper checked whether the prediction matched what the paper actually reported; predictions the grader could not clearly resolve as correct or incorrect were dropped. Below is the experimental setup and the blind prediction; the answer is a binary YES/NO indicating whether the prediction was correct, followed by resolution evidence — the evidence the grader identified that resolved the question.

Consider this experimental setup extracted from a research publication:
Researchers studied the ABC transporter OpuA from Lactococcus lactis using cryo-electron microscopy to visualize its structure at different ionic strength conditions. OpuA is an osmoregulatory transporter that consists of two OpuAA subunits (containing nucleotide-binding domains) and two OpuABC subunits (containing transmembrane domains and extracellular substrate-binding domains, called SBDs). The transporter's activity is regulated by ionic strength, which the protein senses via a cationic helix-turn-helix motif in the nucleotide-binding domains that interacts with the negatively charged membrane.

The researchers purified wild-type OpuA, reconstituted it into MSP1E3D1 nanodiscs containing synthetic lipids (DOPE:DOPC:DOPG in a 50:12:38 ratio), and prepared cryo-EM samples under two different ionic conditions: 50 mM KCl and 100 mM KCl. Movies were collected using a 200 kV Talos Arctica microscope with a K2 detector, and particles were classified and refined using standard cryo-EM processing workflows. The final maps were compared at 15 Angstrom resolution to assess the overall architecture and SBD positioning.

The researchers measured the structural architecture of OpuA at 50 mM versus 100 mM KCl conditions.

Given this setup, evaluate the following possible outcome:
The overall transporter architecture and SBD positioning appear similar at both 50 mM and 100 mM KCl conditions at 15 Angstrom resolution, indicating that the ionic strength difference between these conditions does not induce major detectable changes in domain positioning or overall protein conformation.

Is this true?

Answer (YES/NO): YES